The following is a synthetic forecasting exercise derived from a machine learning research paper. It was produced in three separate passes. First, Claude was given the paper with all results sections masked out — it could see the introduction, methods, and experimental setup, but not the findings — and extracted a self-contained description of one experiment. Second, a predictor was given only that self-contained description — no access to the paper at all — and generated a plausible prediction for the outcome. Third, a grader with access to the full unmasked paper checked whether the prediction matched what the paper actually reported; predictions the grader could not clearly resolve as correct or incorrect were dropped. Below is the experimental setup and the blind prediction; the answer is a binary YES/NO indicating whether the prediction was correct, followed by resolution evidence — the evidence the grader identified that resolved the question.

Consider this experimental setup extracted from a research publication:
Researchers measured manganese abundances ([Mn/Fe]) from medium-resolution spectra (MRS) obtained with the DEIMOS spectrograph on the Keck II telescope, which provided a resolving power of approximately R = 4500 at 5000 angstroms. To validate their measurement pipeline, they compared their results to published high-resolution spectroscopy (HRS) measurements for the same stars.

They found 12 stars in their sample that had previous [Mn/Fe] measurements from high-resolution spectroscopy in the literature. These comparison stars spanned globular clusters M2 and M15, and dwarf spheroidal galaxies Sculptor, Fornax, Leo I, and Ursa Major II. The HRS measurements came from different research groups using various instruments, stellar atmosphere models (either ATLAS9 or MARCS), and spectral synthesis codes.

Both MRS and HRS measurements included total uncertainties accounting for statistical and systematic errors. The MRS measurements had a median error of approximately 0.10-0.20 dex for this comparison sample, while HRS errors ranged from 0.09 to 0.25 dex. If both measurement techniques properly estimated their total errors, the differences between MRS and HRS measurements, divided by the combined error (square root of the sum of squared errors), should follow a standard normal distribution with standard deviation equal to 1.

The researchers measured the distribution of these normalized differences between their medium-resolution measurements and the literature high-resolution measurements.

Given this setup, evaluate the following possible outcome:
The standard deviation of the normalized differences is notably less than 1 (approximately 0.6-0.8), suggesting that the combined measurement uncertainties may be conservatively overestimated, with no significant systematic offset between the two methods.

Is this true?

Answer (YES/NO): NO